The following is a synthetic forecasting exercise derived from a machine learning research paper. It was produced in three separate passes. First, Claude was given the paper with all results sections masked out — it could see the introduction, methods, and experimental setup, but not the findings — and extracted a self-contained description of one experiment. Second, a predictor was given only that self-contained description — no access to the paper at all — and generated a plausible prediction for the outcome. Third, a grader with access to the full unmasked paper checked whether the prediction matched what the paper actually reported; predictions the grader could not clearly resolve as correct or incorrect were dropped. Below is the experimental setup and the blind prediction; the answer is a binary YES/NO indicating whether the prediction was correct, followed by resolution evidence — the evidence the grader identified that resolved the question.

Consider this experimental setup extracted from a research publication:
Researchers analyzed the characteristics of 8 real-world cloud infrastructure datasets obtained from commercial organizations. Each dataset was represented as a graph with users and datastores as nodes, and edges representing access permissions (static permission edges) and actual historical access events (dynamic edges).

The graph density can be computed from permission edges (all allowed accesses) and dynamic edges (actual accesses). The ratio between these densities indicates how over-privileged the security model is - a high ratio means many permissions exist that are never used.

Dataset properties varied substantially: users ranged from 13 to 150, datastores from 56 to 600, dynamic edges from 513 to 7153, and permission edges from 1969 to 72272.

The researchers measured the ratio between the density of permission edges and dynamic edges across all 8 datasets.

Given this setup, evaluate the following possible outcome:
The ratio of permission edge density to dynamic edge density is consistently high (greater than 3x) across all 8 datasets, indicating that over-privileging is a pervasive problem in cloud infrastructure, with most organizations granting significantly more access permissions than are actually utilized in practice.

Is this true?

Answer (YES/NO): NO